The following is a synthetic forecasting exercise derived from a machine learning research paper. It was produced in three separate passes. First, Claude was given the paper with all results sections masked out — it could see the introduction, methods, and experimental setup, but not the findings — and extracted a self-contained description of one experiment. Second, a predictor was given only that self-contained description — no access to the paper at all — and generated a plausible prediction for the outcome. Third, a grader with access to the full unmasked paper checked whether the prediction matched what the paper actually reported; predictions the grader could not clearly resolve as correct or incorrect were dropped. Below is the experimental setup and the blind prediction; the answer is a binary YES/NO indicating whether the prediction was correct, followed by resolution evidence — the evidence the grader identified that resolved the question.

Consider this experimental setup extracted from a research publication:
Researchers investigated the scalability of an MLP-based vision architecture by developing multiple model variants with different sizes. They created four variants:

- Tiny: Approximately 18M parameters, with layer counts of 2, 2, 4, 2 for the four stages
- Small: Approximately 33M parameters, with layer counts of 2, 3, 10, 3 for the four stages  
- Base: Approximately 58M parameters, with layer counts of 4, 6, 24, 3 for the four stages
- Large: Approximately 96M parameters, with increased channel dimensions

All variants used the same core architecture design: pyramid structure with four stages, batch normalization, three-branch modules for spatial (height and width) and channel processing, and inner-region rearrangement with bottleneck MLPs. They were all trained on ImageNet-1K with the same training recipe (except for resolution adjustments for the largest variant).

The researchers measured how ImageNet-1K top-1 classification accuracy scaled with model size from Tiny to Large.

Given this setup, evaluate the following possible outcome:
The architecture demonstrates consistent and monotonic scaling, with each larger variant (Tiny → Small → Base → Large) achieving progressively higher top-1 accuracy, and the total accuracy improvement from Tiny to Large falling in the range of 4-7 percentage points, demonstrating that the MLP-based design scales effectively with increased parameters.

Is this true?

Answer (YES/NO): YES